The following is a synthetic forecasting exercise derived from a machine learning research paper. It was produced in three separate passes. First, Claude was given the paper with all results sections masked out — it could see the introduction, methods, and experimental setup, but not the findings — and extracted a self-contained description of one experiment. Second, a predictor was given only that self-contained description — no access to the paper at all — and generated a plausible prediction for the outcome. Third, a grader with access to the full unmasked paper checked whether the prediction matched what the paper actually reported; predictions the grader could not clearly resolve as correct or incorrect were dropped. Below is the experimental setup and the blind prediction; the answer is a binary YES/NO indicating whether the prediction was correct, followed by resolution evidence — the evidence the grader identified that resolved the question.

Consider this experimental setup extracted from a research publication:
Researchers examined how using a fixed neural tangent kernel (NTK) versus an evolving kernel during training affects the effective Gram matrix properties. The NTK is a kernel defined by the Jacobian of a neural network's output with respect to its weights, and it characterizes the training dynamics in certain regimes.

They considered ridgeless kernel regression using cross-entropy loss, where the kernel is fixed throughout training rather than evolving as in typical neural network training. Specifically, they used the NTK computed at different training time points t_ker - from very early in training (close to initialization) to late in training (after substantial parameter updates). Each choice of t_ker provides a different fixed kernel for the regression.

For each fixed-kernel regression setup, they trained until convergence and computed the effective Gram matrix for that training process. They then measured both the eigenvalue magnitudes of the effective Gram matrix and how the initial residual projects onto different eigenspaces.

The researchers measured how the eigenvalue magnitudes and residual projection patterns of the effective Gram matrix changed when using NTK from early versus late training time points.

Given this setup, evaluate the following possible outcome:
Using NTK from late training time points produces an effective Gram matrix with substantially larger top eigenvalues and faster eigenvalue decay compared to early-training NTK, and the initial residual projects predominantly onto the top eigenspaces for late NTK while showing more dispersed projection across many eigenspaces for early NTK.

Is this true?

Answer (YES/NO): NO